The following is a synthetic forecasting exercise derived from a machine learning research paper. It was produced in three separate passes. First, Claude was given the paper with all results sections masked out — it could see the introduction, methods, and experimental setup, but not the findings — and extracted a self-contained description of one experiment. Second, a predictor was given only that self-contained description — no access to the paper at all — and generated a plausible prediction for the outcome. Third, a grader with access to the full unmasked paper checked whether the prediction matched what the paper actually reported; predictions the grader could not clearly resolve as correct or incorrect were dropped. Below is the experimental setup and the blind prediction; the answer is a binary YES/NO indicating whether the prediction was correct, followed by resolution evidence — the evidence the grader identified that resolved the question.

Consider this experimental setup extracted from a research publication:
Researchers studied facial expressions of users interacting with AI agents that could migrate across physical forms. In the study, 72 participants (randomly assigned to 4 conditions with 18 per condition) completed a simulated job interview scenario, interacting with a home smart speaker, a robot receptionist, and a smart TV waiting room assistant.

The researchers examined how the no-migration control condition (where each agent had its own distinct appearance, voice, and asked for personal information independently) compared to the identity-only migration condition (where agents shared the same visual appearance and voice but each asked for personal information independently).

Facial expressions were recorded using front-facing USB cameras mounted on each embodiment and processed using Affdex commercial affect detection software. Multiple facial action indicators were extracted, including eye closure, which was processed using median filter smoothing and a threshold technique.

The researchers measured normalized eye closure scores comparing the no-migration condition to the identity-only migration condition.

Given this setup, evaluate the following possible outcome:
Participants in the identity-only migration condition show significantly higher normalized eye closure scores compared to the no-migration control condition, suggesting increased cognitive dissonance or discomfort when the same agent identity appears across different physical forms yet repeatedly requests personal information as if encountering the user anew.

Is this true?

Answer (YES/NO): NO